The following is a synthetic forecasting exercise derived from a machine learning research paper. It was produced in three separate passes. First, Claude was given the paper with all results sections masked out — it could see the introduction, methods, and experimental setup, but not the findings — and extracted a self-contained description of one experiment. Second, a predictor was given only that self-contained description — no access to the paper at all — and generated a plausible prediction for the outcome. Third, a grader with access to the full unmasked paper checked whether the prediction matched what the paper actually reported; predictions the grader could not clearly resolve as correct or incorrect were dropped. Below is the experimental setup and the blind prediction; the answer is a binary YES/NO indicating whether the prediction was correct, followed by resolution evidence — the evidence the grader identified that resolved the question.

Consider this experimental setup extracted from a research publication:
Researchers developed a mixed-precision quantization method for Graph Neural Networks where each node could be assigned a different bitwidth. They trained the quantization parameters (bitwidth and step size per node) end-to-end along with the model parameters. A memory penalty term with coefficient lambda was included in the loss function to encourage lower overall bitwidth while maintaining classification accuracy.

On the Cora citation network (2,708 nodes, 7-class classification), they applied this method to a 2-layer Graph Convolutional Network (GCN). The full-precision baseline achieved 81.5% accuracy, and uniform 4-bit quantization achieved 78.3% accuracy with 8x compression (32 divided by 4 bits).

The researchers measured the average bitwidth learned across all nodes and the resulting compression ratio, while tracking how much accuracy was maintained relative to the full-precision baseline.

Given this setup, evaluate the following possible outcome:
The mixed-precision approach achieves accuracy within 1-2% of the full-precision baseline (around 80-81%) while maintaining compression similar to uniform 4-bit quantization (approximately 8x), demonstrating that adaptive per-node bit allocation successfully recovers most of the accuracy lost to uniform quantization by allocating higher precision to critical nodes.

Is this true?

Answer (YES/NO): NO